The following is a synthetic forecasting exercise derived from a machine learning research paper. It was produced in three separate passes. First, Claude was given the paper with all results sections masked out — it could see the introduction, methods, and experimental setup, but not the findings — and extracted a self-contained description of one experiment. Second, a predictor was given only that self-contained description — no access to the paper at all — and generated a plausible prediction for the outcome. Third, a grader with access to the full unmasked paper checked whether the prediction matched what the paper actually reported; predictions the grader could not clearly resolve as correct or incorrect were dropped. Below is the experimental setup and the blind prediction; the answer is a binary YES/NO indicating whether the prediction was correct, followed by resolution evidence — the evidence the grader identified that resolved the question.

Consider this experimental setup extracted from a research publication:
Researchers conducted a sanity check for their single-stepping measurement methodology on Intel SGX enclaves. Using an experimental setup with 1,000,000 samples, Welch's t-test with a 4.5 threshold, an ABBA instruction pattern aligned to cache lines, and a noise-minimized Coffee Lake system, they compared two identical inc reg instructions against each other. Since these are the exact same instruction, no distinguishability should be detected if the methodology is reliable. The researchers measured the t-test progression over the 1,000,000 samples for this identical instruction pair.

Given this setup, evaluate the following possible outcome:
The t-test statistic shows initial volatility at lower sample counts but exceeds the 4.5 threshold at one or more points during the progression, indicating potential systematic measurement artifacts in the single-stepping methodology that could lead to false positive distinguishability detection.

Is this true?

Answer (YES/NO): YES